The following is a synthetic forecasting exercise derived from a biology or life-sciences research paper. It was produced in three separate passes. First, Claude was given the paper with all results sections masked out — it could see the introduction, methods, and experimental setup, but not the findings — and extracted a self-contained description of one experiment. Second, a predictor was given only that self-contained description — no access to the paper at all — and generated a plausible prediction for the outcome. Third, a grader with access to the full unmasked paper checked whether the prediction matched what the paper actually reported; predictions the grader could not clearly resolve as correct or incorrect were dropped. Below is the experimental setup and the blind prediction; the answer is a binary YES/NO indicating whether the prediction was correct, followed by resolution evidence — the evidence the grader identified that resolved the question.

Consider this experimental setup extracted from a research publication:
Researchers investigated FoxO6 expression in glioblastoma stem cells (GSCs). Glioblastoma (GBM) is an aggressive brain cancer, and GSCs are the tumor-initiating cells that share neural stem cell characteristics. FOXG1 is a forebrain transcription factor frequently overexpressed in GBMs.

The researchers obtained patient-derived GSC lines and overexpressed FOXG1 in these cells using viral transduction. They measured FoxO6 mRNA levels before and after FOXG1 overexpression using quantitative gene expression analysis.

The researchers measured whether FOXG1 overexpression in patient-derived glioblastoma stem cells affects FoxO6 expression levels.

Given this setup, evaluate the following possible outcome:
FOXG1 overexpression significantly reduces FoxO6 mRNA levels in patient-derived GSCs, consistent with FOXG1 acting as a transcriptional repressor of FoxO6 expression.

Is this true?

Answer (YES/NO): NO